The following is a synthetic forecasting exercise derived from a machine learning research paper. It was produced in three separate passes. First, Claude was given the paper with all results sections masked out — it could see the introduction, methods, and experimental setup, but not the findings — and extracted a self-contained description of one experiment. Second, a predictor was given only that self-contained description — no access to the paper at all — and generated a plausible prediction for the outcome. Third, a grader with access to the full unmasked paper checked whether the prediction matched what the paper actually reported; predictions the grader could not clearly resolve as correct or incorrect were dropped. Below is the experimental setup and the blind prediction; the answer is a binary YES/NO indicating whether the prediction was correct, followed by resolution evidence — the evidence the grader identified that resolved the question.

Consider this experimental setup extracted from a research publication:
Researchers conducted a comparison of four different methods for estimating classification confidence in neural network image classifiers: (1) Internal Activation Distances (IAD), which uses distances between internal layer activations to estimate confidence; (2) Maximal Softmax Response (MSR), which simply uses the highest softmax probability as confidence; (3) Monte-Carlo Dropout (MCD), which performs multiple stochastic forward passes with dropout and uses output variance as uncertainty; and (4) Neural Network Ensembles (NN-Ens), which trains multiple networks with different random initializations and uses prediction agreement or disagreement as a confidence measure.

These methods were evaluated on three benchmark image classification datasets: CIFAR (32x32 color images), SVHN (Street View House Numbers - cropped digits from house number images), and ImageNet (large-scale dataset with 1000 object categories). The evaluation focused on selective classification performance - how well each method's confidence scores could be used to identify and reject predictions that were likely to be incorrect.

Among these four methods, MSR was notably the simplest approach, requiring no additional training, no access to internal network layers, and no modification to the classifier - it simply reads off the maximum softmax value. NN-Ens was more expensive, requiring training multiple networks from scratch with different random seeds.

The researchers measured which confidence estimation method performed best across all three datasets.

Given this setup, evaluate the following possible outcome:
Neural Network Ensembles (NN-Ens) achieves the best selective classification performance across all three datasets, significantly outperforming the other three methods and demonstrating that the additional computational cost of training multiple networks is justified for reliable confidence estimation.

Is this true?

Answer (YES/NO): NO